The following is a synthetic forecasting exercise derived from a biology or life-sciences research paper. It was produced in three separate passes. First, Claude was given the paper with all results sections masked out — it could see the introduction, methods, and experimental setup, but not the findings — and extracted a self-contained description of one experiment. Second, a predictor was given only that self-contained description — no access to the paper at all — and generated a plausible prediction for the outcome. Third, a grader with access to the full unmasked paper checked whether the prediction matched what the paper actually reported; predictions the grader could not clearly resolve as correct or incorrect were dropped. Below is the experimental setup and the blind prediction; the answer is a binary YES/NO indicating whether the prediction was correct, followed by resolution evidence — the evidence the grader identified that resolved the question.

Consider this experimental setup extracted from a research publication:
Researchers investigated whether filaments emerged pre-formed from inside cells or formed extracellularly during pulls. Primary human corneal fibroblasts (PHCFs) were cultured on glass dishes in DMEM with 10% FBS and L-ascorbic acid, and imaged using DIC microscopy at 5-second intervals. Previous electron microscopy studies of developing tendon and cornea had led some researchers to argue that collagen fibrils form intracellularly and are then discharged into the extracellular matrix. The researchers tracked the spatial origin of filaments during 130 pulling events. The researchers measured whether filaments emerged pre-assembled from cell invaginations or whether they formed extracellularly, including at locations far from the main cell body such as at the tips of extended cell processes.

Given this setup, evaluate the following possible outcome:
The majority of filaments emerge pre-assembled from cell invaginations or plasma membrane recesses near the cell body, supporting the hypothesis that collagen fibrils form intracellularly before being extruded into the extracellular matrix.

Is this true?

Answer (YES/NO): NO